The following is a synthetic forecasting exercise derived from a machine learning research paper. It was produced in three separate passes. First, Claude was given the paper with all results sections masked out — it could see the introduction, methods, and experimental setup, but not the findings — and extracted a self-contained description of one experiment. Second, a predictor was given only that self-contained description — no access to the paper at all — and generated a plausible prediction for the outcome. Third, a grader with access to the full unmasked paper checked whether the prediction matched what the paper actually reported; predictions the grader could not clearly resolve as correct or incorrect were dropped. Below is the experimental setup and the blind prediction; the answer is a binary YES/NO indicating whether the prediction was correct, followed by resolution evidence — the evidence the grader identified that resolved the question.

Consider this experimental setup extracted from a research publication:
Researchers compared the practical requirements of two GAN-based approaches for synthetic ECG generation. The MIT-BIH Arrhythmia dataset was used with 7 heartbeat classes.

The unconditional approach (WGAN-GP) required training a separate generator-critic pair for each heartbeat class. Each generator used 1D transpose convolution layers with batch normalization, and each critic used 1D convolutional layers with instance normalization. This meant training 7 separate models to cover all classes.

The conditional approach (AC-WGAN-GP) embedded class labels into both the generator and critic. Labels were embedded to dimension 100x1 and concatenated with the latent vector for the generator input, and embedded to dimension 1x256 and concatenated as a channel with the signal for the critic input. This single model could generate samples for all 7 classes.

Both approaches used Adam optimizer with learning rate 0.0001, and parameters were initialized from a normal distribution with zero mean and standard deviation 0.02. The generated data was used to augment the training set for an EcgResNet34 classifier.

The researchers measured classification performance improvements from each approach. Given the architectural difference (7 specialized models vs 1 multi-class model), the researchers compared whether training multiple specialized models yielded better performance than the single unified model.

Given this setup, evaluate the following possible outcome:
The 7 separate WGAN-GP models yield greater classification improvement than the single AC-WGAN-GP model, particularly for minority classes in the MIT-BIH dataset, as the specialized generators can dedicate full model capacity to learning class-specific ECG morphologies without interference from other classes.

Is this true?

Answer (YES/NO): YES